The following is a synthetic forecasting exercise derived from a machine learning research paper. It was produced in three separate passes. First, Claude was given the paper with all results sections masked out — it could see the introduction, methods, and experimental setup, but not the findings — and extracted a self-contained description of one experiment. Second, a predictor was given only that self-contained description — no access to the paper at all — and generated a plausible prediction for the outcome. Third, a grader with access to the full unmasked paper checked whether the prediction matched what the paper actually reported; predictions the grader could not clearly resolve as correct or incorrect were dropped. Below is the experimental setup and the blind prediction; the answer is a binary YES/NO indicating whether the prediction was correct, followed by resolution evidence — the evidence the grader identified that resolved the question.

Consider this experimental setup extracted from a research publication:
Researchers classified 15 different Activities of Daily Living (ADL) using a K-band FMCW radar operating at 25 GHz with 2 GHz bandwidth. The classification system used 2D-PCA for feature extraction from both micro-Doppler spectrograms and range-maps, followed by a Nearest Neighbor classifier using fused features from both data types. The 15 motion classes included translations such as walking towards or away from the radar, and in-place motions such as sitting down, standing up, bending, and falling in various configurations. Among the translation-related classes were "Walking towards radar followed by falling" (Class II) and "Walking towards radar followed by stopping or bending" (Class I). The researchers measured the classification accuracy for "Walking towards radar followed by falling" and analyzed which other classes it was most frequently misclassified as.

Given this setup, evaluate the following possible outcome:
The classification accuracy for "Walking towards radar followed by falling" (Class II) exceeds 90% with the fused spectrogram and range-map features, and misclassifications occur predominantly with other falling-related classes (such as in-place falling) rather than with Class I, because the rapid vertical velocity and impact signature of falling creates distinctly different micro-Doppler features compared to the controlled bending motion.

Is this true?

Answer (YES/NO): NO